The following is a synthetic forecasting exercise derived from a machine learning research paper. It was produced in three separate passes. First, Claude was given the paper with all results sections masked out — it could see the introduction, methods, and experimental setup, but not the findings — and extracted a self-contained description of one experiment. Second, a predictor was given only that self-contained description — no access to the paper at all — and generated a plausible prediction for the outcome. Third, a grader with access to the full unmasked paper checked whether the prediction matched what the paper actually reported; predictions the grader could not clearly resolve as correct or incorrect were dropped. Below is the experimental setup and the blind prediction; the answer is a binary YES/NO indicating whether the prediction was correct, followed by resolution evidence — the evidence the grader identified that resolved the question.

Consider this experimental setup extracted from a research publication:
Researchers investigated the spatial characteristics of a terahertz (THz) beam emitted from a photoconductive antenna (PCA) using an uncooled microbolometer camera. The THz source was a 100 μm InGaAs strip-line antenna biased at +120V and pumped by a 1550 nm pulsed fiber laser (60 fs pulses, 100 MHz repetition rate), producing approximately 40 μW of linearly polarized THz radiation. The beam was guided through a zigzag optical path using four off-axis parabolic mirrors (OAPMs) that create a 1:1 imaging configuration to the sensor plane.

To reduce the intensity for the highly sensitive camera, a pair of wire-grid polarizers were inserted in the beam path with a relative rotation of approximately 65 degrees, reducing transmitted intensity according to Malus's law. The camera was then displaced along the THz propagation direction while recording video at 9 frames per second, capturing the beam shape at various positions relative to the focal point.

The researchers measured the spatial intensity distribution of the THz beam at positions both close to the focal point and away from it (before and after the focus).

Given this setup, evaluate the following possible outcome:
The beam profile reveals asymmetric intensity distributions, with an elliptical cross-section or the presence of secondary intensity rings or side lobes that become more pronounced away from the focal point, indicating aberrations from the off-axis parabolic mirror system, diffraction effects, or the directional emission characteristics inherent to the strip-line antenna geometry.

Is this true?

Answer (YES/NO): YES